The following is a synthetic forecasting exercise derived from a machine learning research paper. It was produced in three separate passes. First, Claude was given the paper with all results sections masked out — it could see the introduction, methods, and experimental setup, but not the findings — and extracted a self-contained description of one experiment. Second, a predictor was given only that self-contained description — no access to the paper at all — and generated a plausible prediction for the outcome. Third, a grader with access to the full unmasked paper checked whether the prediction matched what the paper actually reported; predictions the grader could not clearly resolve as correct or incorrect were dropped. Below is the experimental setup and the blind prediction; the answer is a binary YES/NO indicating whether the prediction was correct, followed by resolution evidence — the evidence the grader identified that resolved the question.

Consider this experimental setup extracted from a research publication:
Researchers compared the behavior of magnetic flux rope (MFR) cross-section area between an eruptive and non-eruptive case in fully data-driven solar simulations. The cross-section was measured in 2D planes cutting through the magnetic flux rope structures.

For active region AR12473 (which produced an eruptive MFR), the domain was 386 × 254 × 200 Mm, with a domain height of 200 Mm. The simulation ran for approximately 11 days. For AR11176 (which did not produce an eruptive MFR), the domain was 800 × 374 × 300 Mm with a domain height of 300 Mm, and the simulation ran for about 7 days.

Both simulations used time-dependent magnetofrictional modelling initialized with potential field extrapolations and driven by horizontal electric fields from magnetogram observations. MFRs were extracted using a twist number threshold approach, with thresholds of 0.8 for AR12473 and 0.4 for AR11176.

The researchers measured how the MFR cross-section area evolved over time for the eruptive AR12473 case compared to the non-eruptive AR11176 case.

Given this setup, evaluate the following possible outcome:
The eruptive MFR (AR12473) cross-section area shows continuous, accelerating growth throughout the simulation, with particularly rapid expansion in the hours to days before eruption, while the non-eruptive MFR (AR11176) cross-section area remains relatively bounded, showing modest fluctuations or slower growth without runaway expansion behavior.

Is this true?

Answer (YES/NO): NO